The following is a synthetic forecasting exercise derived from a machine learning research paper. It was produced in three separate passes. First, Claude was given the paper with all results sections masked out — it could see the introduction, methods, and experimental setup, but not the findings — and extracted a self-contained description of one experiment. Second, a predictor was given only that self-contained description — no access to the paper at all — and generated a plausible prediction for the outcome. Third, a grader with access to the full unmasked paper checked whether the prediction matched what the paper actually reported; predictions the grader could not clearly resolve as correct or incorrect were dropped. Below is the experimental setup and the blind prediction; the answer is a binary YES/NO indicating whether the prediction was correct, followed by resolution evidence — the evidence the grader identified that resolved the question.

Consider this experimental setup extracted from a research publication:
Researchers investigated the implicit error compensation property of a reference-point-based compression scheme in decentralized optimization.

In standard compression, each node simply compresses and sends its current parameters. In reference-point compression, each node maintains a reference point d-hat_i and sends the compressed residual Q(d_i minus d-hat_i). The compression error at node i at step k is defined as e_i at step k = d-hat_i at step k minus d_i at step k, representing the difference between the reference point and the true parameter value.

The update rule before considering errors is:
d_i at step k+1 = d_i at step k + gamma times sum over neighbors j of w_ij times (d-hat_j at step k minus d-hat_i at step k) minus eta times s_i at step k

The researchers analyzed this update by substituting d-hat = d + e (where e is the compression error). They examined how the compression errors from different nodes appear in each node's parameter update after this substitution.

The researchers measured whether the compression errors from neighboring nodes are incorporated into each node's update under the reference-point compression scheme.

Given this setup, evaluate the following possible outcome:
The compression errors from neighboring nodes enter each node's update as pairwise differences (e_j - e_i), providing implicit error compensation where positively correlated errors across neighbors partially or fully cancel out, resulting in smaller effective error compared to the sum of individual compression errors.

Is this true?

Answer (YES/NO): YES